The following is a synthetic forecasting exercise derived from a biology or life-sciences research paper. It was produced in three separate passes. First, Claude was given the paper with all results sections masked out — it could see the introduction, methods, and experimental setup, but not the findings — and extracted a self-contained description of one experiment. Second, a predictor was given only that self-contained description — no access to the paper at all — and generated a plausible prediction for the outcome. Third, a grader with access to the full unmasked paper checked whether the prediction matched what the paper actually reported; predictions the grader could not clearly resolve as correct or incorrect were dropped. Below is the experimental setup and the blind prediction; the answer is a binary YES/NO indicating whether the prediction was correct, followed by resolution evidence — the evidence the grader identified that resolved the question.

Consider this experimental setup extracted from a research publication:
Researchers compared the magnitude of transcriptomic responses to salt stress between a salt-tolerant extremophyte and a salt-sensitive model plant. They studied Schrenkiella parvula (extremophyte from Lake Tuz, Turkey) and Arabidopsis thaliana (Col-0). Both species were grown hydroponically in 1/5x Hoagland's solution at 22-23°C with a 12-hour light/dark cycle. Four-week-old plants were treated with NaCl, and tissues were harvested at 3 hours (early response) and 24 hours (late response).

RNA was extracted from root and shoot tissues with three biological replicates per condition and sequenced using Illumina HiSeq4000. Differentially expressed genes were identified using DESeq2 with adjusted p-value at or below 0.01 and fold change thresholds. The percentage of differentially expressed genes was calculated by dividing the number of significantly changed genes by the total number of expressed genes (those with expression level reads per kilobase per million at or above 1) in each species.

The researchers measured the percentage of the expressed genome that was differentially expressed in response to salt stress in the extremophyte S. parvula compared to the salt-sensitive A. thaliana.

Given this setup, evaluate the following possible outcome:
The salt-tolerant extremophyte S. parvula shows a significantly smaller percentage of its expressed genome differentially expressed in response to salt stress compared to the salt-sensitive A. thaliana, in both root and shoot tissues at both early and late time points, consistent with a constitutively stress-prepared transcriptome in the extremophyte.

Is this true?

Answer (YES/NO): YES